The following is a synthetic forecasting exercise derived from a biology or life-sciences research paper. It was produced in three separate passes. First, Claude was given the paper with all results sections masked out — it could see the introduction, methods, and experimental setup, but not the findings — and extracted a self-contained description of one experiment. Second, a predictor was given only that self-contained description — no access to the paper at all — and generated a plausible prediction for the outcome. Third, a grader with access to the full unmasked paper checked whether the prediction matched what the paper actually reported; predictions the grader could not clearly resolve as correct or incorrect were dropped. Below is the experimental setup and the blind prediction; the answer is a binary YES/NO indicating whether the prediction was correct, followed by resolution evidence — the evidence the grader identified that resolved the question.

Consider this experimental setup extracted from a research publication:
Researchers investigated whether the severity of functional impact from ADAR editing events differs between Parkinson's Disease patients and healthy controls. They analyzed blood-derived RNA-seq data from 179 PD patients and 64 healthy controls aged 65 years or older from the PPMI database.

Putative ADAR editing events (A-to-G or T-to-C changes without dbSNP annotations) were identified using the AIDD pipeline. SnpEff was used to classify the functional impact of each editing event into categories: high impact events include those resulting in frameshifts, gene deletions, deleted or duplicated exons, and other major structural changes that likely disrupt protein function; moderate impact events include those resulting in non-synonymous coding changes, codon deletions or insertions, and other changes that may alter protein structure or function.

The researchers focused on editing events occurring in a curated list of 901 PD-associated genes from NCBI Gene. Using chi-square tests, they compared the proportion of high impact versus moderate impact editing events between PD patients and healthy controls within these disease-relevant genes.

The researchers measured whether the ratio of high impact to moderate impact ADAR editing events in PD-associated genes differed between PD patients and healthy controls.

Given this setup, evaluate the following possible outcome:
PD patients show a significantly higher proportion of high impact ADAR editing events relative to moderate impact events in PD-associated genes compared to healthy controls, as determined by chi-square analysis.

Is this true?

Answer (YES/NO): NO